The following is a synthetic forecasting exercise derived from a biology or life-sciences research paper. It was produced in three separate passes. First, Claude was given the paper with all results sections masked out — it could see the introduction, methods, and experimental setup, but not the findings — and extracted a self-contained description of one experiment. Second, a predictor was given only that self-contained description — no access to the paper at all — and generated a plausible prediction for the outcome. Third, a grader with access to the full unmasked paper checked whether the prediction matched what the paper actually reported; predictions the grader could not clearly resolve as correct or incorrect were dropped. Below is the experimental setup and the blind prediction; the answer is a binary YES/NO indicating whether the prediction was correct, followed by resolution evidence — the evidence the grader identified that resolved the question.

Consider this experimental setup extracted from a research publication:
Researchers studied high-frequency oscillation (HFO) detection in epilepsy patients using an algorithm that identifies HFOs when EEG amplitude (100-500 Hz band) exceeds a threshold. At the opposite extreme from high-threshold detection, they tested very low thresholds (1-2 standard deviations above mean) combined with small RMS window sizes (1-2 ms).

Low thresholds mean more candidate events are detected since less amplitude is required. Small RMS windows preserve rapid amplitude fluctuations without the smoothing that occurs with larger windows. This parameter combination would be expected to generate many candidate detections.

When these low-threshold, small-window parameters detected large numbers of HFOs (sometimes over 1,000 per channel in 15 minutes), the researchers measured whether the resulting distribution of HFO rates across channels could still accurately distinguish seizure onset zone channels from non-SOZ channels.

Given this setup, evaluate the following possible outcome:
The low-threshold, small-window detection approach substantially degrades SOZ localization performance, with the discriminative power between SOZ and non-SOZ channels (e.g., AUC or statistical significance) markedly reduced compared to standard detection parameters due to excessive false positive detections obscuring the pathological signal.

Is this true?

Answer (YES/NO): NO